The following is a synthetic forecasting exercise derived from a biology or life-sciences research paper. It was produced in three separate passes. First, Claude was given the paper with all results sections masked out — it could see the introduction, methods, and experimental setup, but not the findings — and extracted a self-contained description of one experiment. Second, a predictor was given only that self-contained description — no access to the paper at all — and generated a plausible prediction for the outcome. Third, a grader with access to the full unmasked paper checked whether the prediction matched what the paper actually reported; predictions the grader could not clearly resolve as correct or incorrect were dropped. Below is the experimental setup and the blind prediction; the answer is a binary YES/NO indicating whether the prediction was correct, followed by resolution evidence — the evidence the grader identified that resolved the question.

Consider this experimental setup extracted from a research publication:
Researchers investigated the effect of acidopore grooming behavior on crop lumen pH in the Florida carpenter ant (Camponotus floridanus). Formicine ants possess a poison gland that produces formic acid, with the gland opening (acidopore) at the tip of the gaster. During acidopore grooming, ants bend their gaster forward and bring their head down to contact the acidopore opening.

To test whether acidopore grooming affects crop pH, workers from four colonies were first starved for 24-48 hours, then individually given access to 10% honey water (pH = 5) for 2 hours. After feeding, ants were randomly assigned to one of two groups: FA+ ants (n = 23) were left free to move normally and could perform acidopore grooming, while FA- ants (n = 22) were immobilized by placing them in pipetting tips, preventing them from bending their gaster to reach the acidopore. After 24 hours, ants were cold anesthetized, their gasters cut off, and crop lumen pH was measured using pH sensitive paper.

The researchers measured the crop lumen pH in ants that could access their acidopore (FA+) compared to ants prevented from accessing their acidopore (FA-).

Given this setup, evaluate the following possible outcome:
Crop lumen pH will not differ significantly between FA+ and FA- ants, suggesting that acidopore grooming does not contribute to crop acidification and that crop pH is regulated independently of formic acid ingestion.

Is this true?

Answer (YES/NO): NO